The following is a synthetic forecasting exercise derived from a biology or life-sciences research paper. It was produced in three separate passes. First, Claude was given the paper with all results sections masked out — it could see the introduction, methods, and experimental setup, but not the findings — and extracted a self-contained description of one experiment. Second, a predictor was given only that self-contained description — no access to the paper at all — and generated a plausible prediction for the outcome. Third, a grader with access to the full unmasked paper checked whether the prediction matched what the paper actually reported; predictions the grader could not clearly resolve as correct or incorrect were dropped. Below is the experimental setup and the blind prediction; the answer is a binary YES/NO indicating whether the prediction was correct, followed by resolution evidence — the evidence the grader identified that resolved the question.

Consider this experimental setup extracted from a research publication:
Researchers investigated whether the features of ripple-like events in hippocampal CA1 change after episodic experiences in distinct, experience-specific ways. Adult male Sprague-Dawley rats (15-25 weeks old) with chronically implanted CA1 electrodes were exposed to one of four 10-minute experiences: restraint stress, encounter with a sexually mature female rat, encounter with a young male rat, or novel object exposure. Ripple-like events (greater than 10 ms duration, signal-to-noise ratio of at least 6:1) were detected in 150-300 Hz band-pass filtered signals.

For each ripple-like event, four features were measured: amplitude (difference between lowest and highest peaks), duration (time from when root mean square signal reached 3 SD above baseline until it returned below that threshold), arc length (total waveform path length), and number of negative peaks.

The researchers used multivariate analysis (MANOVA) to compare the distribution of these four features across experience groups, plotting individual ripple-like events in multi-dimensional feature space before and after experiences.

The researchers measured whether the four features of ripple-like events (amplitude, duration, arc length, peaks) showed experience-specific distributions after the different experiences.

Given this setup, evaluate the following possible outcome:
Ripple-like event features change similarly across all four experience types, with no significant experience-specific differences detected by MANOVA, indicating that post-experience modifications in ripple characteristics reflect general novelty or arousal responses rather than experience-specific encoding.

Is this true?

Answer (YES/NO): NO